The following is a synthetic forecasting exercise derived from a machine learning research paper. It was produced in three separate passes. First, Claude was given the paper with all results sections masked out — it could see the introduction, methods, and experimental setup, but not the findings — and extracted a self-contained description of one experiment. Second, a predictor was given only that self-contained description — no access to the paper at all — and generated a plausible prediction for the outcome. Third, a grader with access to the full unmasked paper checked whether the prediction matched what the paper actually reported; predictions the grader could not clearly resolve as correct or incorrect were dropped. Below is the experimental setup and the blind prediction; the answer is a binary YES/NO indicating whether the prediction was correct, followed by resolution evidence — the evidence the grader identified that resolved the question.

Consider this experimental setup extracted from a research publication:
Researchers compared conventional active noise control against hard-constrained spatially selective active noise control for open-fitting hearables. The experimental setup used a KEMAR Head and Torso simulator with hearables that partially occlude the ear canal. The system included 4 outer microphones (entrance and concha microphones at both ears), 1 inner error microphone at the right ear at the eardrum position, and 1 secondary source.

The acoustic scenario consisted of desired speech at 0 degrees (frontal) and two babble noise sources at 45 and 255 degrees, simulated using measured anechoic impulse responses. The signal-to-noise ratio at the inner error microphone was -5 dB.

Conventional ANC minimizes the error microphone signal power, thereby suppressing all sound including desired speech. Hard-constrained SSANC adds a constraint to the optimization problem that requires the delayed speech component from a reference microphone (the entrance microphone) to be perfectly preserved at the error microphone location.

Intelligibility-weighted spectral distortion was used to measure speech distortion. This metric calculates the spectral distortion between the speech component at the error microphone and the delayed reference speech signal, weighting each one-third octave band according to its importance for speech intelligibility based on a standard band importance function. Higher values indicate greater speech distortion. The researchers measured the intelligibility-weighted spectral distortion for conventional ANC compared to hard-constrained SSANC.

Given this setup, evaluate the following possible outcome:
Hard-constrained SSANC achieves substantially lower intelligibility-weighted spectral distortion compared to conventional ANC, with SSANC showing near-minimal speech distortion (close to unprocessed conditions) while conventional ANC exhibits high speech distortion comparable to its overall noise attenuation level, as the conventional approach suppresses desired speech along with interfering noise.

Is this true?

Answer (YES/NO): YES